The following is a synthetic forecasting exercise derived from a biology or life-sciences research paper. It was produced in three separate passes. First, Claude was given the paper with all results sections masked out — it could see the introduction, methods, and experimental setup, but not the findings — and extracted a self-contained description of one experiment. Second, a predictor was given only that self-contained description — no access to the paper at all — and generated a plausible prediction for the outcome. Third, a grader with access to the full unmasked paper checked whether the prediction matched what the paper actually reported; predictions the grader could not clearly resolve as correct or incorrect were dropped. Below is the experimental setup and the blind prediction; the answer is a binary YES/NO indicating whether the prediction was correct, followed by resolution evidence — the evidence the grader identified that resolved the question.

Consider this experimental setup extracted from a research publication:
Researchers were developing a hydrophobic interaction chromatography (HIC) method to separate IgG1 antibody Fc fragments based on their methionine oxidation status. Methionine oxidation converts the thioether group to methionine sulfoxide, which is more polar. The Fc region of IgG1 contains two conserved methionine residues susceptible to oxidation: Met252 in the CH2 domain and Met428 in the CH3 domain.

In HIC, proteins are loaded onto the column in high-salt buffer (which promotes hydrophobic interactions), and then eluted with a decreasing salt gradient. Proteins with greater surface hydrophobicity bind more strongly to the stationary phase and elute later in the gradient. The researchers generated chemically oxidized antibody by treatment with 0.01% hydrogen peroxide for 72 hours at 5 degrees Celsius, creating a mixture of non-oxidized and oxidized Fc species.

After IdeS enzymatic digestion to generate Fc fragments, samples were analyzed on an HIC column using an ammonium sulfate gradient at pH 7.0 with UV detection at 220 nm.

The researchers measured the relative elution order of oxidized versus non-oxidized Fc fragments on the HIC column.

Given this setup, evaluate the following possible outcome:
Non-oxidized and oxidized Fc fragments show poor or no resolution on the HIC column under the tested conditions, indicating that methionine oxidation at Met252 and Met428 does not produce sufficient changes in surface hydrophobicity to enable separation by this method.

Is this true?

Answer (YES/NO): NO